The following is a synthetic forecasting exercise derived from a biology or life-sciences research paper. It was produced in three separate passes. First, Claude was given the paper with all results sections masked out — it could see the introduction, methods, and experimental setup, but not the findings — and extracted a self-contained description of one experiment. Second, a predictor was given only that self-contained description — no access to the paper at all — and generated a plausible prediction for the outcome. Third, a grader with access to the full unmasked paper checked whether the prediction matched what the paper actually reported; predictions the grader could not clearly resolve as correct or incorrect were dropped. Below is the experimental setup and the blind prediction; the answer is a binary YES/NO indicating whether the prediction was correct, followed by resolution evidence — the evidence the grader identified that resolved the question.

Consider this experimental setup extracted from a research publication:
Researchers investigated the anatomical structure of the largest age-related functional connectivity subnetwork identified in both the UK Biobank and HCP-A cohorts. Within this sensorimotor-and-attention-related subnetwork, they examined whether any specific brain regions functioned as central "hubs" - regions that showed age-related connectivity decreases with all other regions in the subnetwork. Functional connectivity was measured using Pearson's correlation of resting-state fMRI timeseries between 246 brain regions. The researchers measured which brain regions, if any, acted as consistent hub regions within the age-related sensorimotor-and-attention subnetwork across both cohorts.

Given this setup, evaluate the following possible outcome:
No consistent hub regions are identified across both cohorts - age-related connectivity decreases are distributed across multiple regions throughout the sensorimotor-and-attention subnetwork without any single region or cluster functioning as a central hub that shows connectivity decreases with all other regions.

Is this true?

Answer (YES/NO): NO